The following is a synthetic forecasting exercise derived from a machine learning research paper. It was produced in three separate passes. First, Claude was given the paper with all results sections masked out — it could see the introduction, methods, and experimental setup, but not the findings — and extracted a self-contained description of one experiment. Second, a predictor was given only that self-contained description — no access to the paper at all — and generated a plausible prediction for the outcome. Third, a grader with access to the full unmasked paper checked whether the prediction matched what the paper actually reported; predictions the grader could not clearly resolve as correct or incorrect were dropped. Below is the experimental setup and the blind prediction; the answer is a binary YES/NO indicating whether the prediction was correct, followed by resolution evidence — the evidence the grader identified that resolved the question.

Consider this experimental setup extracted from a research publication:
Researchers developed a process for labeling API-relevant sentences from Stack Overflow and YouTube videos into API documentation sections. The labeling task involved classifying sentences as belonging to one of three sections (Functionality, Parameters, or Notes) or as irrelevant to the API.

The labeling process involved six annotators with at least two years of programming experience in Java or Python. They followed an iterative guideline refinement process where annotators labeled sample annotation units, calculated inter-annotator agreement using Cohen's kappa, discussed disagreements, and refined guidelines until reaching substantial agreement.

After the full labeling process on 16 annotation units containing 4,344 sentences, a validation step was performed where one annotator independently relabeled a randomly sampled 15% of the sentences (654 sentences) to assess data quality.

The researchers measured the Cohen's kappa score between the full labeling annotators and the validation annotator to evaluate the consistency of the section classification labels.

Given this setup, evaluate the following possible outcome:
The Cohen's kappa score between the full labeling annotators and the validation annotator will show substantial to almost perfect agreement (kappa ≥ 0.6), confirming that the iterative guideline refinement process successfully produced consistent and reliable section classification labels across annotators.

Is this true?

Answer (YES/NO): YES